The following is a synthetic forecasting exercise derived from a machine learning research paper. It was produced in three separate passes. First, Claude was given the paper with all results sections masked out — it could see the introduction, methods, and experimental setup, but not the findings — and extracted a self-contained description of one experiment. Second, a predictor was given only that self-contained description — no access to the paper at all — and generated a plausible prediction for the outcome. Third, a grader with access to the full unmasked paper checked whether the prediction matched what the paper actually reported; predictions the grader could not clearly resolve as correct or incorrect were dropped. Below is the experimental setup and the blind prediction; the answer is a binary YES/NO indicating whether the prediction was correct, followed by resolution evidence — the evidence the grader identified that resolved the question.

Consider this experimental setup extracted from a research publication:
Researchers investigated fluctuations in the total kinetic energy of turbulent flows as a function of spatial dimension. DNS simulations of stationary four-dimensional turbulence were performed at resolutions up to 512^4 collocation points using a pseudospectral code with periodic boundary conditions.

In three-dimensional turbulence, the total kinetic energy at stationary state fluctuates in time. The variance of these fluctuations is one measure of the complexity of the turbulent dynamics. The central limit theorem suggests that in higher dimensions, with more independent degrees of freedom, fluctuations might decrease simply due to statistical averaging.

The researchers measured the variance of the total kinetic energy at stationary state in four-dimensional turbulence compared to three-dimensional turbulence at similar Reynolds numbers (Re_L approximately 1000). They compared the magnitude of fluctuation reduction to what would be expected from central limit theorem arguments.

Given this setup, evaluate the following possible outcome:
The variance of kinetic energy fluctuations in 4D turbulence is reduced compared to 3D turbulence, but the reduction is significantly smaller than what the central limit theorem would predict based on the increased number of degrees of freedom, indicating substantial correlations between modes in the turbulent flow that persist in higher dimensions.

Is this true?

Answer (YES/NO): NO